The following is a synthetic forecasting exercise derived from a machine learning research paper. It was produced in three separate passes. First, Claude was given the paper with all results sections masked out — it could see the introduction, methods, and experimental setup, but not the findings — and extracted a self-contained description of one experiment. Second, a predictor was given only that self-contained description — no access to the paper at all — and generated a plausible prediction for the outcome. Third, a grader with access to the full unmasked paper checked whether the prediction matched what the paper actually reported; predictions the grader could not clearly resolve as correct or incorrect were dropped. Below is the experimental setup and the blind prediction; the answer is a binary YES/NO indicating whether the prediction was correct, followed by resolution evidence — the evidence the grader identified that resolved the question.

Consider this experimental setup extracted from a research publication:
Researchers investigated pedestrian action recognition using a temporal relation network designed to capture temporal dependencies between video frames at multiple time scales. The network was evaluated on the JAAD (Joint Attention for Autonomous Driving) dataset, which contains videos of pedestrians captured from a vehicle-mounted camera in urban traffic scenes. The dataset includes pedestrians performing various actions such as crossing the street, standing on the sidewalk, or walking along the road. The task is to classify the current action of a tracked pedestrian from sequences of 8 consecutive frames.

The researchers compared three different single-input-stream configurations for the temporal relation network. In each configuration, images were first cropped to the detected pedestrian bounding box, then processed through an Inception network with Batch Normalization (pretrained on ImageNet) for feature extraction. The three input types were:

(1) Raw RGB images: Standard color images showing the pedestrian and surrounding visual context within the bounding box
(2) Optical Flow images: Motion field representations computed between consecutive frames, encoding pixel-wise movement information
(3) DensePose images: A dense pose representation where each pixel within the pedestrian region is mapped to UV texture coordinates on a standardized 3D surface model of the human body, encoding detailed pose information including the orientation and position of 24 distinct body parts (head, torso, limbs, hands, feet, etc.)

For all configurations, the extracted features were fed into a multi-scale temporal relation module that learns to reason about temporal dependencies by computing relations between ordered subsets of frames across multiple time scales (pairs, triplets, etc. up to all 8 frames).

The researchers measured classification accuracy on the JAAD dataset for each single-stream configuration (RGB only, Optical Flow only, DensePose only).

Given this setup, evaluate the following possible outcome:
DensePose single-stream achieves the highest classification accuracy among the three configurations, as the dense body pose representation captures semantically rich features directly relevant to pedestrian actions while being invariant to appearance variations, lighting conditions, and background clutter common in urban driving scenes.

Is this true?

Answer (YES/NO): NO